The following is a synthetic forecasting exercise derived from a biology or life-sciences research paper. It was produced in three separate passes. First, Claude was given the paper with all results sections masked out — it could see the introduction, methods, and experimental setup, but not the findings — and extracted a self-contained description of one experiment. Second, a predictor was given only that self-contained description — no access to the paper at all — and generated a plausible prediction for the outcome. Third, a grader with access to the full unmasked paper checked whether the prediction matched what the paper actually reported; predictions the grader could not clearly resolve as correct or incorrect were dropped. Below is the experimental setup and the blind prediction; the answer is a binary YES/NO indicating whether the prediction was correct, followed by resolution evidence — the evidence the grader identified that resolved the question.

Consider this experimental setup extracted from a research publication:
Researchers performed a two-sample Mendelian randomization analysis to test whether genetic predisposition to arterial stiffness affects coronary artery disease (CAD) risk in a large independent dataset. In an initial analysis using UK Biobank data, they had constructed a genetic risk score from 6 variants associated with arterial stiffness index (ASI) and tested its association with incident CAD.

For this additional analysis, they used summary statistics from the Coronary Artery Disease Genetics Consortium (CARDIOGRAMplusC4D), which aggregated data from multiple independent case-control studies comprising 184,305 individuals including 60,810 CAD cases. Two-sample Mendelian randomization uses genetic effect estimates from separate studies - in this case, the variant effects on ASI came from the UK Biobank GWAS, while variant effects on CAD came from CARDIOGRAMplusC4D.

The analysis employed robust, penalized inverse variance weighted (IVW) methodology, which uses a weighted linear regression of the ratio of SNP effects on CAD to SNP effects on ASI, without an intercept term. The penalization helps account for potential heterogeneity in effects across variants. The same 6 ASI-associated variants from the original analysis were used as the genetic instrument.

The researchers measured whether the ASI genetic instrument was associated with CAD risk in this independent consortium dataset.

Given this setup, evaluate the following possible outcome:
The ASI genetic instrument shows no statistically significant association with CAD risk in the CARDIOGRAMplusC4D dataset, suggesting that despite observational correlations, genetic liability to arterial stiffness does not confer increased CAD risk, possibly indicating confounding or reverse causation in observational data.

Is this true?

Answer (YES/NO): YES